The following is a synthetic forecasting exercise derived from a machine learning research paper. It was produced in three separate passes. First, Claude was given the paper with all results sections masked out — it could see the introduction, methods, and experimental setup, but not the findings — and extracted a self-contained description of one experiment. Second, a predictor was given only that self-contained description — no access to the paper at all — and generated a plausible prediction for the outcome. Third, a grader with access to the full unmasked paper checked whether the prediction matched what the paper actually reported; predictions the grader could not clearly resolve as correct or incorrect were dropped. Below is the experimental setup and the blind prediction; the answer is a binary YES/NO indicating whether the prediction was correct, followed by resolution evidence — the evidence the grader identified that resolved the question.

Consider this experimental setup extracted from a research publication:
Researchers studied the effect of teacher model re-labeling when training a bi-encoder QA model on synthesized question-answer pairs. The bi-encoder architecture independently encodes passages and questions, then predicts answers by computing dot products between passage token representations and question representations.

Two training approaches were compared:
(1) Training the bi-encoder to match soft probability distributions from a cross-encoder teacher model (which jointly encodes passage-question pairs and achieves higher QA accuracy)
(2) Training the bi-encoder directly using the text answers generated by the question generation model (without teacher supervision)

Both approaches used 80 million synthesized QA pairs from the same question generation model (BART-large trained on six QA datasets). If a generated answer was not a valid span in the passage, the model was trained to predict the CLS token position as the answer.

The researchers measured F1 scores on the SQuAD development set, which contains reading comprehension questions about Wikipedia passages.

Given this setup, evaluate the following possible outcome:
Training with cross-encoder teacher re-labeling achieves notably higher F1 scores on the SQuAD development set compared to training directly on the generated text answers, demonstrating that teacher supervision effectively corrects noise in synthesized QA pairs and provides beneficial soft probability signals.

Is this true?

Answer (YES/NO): YES